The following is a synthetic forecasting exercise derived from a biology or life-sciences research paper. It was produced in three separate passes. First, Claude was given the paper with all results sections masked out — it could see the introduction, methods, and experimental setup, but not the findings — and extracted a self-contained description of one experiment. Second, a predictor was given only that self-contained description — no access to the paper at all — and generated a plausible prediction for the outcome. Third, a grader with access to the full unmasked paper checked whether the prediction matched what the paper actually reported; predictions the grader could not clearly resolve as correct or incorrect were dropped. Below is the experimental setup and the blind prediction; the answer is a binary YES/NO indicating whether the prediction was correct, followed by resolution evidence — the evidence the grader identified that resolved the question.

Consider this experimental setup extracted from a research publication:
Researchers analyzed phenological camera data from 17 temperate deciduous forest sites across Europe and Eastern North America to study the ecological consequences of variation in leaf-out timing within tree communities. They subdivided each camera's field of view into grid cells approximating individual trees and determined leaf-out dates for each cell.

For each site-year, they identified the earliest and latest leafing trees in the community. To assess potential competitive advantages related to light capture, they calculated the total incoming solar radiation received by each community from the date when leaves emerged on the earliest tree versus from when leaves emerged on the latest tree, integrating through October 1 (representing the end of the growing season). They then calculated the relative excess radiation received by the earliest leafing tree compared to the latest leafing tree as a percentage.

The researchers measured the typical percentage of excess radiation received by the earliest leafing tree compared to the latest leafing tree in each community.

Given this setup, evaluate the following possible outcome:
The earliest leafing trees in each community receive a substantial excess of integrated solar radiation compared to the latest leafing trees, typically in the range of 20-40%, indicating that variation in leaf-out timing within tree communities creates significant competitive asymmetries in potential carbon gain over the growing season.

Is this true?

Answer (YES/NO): NO